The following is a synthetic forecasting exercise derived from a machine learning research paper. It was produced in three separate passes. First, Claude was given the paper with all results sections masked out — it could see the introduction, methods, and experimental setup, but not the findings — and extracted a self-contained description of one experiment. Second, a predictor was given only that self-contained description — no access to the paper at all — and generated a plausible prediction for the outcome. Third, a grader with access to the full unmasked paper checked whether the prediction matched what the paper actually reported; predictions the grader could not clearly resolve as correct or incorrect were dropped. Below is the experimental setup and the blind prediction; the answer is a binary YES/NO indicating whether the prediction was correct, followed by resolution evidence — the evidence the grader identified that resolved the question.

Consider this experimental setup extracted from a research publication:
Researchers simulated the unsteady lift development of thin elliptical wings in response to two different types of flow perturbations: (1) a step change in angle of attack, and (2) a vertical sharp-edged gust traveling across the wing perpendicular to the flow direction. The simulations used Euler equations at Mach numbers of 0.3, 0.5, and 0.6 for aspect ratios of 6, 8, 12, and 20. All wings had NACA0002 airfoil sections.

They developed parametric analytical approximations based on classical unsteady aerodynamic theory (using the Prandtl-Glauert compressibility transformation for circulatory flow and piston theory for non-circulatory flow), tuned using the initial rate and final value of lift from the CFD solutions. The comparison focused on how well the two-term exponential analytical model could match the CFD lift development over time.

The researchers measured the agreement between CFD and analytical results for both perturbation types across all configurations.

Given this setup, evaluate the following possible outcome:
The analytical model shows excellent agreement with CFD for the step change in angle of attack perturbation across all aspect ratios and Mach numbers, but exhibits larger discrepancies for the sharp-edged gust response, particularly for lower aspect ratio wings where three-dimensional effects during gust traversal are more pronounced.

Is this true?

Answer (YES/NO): NO